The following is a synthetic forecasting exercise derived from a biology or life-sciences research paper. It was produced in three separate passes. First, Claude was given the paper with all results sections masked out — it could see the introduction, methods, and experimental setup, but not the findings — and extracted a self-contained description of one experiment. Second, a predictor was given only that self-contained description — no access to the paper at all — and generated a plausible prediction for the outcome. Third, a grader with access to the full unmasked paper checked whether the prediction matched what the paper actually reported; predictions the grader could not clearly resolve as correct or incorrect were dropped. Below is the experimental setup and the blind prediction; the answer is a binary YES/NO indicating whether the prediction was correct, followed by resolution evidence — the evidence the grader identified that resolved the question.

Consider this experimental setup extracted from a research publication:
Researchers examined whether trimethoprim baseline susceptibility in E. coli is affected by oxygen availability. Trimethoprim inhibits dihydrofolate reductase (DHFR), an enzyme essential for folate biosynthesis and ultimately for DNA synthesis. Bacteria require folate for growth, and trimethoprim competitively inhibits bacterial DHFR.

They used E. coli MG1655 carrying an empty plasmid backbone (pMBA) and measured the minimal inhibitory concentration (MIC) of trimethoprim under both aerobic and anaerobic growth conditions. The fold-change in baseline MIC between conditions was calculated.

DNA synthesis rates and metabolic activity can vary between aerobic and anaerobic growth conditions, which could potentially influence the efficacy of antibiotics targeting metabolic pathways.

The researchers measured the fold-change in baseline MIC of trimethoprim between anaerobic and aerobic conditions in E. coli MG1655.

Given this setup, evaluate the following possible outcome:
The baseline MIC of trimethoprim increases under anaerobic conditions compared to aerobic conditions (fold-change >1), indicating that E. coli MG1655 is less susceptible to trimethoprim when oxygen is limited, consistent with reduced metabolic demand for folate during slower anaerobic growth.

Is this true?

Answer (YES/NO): YES